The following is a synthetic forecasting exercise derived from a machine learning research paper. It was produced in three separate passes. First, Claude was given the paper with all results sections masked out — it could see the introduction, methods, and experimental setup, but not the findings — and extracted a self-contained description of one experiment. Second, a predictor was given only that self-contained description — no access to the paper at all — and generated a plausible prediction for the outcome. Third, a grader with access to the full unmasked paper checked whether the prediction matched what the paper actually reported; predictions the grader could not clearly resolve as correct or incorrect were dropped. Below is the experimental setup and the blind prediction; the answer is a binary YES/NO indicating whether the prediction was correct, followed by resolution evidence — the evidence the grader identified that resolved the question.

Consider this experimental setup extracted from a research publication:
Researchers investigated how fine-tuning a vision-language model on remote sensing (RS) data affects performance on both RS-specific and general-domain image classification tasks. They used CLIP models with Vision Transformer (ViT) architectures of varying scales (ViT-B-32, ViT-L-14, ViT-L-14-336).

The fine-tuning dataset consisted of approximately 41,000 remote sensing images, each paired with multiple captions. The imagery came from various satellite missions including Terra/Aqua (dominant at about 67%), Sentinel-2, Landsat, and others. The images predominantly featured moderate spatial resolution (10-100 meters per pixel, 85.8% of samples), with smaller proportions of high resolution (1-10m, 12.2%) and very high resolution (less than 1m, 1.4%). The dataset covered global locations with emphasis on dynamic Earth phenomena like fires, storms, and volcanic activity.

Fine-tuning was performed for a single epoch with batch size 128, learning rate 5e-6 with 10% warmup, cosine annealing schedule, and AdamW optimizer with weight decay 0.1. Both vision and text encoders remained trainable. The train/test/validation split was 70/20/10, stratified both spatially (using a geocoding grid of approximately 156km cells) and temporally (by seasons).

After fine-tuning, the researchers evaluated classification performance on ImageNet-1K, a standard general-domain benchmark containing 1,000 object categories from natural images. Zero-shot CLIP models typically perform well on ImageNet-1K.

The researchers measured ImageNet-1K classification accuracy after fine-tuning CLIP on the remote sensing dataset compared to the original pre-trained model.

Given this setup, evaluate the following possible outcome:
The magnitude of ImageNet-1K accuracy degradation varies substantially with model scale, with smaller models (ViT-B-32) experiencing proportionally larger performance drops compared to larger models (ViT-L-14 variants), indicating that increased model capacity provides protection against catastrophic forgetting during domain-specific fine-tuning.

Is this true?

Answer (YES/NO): YES